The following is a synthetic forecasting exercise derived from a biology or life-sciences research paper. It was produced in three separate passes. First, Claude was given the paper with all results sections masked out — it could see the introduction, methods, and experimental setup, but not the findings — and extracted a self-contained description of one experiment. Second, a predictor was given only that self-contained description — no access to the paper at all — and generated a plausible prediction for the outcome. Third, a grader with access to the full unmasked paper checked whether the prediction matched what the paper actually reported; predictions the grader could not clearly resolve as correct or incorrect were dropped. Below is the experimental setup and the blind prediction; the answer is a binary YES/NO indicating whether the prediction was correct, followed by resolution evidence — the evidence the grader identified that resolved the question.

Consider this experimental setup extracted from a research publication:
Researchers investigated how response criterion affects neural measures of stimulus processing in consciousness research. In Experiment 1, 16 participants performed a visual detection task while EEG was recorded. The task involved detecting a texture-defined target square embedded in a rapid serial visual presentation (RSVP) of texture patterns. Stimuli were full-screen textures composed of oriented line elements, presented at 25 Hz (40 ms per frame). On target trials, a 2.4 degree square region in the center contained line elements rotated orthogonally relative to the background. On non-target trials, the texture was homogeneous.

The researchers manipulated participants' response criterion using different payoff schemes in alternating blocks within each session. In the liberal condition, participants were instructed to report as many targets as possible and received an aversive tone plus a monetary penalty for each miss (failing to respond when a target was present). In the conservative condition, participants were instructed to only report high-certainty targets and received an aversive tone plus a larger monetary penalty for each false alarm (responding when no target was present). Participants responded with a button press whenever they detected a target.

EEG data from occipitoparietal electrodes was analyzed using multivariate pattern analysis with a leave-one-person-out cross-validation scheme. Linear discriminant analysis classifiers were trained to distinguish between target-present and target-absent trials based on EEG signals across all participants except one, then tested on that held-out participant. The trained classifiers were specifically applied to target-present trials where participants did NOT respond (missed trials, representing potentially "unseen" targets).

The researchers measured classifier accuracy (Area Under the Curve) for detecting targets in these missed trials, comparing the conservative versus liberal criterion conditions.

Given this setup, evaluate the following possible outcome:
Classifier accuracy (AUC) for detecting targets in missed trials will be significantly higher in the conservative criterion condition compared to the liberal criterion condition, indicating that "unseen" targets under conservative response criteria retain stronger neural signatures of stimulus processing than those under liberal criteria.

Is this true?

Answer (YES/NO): YES